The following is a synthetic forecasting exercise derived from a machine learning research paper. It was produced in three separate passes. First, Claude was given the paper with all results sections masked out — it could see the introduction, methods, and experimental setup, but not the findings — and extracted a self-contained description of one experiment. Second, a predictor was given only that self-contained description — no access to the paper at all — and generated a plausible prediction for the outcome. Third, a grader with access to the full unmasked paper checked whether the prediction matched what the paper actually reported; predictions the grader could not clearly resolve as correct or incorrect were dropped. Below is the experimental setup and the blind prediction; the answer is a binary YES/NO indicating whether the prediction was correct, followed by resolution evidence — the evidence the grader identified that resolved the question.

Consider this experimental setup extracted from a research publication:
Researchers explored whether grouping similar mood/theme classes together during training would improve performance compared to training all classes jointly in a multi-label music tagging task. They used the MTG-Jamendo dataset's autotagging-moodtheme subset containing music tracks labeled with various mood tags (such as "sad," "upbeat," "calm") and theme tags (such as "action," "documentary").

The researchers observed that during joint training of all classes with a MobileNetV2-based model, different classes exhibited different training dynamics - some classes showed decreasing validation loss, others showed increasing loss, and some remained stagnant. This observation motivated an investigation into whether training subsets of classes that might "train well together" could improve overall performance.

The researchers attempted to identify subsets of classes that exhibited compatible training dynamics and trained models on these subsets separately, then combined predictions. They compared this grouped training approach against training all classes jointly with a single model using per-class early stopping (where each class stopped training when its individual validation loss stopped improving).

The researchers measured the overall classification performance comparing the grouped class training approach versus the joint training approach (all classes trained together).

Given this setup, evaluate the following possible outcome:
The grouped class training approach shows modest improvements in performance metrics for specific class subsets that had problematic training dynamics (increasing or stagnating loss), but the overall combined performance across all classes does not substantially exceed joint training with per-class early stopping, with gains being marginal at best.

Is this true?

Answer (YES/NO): NO